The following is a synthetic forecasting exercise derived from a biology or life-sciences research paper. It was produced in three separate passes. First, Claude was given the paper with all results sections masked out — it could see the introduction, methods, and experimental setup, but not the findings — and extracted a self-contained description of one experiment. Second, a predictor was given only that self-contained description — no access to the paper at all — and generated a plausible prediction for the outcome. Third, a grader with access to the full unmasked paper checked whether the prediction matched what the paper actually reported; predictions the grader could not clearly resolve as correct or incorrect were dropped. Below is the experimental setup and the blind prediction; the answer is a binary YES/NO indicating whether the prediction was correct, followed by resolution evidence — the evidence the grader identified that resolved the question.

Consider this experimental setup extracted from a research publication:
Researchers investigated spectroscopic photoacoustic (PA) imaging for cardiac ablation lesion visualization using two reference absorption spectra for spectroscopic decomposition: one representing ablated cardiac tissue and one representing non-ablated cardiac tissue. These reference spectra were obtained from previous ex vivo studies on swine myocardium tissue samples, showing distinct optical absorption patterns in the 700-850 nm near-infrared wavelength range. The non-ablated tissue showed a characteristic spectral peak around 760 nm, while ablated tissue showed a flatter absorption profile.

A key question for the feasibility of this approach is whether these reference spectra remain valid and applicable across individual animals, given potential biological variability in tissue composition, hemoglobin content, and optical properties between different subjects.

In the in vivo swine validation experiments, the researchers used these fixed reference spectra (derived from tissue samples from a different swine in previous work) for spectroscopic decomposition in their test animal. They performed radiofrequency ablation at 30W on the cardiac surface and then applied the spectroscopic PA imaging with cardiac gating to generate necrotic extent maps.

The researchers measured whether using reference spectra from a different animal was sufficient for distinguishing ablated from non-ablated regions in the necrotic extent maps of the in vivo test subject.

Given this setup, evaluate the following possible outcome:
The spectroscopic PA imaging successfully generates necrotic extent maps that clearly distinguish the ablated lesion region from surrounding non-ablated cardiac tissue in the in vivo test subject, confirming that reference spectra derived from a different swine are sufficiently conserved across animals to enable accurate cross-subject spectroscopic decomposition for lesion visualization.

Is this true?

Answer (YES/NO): YES